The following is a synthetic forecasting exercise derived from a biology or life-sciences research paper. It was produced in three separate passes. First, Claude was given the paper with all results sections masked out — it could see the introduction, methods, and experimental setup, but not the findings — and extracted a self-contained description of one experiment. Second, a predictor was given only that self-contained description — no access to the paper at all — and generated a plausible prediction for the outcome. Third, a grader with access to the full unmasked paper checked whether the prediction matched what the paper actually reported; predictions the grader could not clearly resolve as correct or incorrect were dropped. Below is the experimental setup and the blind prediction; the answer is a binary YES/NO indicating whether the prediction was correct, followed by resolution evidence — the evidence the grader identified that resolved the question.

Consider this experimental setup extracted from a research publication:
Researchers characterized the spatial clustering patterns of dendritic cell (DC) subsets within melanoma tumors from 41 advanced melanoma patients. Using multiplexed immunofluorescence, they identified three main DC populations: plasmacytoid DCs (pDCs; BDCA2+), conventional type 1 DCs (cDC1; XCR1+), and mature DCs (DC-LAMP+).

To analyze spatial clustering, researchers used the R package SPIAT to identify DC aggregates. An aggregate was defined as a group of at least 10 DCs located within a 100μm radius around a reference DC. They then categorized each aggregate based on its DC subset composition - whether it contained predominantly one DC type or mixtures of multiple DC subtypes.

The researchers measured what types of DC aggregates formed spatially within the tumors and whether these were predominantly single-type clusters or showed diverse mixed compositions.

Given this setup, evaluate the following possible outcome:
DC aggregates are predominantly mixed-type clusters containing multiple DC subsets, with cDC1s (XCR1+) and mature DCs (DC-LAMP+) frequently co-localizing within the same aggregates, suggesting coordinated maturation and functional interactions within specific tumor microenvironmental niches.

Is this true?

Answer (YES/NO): NO